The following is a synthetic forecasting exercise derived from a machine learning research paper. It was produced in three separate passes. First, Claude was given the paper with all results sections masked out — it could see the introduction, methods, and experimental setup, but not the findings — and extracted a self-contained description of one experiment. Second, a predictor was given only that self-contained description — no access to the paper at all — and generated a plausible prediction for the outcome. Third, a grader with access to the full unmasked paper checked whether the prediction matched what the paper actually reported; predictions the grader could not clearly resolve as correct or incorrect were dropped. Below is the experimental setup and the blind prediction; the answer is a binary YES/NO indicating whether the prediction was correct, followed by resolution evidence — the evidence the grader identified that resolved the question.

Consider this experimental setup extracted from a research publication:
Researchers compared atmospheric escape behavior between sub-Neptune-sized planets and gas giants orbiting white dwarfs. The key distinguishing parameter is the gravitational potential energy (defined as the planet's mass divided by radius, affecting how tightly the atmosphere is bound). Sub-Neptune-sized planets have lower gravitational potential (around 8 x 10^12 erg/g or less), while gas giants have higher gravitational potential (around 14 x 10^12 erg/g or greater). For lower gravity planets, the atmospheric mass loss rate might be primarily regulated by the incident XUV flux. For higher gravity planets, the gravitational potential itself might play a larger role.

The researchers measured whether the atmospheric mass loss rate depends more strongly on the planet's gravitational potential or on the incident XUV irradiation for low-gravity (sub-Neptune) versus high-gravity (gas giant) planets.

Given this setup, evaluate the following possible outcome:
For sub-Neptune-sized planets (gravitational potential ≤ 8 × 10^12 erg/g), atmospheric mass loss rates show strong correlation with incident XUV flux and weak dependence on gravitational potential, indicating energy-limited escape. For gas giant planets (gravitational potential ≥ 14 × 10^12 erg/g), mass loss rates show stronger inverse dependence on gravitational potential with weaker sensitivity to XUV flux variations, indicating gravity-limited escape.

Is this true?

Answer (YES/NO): NO